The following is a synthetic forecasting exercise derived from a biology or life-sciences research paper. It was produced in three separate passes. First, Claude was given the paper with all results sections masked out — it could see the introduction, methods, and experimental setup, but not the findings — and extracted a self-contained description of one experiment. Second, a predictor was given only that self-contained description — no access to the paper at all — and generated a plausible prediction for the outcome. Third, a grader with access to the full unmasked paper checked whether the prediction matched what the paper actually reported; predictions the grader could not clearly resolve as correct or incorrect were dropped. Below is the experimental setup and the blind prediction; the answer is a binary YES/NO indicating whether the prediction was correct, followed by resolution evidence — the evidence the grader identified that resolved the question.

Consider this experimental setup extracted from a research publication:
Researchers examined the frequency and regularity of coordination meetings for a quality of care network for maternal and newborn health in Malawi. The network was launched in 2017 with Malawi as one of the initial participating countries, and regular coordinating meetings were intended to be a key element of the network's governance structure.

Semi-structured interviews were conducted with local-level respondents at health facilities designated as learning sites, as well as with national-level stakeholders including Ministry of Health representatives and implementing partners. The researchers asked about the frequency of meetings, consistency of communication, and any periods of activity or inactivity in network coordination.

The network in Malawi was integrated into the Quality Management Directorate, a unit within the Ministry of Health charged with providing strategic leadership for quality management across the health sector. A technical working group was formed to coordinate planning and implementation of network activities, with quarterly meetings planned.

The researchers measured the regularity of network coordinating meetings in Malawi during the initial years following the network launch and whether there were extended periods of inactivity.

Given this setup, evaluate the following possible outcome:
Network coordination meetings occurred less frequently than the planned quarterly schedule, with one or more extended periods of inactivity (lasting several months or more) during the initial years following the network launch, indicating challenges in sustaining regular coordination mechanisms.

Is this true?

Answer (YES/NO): YES